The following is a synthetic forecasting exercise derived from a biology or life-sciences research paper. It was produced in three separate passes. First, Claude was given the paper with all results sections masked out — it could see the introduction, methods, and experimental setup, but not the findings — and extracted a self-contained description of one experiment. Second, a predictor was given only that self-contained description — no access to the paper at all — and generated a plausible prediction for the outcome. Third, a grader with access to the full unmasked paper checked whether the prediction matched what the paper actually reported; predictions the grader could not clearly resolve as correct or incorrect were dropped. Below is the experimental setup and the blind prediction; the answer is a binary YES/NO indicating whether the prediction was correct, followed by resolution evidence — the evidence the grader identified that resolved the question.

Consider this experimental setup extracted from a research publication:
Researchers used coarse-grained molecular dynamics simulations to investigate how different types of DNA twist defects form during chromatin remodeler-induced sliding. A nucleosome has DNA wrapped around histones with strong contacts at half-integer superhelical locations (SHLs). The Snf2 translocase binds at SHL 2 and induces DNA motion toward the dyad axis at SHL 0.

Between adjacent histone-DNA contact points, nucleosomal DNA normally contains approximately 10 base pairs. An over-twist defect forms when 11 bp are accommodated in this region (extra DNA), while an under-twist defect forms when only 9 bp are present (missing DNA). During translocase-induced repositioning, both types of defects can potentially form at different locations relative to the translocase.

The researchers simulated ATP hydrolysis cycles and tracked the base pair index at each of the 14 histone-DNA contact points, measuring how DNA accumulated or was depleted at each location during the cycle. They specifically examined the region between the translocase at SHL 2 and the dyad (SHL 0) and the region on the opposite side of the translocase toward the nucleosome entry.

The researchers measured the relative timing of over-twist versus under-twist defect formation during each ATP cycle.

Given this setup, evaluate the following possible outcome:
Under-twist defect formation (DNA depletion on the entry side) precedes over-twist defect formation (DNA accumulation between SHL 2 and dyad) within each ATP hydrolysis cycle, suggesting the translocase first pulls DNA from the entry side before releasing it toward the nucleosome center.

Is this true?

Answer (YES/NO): NO